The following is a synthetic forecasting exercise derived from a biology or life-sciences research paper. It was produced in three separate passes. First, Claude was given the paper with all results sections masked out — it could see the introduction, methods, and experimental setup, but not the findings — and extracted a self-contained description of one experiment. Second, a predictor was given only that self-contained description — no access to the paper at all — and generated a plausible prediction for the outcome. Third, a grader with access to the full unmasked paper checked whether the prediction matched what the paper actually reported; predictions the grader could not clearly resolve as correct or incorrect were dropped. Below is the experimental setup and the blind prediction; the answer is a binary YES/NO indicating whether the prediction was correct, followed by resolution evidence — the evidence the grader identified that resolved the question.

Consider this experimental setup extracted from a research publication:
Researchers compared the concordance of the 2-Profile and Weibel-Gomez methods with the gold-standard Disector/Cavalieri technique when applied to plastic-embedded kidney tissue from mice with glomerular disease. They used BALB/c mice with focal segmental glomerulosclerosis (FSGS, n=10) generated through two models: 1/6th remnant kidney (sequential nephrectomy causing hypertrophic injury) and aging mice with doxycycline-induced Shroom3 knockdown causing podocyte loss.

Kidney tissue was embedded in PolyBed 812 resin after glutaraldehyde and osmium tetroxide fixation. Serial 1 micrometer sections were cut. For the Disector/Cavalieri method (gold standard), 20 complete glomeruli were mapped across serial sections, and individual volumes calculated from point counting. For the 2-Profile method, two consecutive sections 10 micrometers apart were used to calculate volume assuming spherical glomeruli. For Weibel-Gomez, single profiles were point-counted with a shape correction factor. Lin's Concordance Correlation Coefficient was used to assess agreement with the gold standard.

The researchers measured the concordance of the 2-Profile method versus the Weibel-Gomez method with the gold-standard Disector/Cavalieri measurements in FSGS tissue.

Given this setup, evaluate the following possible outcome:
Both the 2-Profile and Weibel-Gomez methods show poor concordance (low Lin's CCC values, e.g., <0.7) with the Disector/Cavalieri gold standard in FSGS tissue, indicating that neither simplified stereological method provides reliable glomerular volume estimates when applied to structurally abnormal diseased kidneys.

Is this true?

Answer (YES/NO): NO